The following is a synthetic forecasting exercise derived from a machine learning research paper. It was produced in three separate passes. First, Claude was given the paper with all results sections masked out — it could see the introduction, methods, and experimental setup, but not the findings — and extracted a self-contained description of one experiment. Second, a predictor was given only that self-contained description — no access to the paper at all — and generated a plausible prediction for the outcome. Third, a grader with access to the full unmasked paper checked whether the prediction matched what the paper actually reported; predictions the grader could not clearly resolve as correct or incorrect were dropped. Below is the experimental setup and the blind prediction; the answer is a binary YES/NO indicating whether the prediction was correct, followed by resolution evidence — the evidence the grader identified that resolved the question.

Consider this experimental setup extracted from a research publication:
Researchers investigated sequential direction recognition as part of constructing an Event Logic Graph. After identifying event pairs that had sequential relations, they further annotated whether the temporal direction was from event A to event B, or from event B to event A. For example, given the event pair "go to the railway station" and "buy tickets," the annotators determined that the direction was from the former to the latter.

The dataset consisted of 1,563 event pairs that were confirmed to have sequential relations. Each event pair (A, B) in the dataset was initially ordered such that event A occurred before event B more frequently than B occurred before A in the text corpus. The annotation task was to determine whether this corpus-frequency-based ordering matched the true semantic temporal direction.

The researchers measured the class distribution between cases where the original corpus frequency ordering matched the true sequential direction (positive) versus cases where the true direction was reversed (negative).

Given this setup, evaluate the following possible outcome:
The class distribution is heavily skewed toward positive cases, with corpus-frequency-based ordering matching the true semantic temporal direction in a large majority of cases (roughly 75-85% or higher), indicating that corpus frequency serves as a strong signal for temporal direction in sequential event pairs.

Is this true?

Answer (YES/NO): YES